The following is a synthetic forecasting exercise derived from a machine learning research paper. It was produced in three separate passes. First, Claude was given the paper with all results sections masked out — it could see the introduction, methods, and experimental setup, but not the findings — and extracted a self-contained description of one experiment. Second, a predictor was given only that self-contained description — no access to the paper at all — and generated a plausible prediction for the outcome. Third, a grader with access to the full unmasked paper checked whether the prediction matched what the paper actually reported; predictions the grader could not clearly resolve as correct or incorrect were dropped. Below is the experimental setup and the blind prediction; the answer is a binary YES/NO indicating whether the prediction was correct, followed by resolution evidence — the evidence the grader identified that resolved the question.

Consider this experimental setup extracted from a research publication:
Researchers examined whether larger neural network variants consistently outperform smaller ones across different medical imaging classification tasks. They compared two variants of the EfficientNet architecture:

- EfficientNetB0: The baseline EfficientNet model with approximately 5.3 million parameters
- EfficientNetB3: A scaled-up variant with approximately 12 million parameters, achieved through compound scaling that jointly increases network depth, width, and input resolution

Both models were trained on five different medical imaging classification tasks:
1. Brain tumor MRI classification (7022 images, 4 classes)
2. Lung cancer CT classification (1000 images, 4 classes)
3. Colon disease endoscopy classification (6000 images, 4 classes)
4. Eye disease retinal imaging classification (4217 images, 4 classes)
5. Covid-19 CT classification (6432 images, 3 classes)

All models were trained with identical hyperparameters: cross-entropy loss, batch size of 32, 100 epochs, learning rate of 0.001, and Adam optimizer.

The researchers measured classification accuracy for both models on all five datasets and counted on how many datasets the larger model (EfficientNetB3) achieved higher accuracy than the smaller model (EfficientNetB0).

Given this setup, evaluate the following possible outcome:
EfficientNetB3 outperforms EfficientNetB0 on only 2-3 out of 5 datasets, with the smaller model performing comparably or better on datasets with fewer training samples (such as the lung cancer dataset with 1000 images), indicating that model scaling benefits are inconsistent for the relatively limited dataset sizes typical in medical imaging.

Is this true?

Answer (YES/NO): NO